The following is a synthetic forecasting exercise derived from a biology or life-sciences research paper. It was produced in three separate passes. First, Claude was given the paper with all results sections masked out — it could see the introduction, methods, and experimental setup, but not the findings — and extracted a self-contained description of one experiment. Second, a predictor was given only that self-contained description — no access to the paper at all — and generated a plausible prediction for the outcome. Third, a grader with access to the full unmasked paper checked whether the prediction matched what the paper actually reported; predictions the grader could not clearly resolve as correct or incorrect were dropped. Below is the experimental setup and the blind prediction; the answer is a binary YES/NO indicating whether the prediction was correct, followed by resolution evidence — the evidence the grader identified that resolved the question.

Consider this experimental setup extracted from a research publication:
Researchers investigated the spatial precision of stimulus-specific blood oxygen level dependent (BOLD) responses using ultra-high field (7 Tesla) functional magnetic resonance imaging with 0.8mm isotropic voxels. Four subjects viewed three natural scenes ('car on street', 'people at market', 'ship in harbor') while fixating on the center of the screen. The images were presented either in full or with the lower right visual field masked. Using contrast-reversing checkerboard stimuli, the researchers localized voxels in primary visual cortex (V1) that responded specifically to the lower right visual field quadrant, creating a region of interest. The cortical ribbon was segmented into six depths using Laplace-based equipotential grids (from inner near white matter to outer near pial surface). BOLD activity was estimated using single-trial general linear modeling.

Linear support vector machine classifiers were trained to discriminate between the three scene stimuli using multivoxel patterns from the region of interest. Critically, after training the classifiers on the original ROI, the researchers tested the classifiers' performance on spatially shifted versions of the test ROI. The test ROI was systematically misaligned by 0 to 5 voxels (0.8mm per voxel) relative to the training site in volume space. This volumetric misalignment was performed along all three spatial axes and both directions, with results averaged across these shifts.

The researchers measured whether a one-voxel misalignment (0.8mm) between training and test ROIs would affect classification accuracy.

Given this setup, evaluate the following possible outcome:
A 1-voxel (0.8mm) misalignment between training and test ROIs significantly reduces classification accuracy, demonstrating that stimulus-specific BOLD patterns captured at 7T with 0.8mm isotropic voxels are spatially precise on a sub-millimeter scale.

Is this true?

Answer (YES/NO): YES